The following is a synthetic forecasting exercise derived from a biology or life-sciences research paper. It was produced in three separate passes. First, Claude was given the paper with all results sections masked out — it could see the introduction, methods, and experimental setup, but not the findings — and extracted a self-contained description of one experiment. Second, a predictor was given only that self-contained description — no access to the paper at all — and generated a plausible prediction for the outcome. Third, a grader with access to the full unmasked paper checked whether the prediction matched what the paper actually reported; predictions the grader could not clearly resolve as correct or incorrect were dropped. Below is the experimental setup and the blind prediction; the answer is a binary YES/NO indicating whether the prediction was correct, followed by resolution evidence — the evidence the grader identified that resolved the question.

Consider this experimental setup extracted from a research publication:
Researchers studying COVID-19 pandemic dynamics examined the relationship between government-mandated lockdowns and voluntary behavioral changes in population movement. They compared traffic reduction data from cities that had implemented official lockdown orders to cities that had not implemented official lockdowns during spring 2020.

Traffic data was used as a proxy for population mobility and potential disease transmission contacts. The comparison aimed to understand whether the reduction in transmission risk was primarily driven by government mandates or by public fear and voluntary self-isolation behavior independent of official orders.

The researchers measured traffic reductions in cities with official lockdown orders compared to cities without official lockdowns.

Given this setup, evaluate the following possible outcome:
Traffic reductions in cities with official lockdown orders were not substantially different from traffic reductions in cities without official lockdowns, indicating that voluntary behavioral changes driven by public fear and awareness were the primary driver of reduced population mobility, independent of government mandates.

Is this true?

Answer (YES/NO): YES